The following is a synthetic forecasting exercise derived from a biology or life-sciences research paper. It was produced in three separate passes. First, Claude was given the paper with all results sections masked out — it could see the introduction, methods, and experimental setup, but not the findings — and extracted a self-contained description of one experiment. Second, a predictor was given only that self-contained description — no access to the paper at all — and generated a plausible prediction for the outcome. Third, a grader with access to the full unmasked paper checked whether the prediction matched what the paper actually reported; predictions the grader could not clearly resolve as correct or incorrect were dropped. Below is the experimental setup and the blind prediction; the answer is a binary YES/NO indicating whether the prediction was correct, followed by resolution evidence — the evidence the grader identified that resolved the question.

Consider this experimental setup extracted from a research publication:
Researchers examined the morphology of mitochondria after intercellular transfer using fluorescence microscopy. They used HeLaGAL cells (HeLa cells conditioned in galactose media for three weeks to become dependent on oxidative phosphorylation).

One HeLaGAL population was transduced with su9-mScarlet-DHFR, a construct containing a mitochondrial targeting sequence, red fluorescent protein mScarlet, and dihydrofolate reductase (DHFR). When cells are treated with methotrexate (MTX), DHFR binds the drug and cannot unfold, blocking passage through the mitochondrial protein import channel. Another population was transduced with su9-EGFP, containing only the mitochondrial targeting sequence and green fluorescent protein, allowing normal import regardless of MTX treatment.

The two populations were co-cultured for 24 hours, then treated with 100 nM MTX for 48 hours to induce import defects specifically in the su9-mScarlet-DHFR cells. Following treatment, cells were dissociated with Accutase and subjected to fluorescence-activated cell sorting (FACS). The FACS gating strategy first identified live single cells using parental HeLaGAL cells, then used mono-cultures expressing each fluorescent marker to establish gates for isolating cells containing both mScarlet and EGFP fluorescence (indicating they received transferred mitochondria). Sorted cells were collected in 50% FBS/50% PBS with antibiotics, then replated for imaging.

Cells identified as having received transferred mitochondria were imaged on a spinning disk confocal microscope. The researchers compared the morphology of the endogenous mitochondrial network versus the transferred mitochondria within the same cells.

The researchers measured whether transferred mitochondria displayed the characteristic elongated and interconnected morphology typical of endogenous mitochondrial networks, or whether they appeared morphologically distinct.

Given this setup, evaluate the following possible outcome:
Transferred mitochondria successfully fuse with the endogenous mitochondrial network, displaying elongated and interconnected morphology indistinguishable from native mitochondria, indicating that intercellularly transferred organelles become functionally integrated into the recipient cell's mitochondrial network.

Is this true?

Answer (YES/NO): NO